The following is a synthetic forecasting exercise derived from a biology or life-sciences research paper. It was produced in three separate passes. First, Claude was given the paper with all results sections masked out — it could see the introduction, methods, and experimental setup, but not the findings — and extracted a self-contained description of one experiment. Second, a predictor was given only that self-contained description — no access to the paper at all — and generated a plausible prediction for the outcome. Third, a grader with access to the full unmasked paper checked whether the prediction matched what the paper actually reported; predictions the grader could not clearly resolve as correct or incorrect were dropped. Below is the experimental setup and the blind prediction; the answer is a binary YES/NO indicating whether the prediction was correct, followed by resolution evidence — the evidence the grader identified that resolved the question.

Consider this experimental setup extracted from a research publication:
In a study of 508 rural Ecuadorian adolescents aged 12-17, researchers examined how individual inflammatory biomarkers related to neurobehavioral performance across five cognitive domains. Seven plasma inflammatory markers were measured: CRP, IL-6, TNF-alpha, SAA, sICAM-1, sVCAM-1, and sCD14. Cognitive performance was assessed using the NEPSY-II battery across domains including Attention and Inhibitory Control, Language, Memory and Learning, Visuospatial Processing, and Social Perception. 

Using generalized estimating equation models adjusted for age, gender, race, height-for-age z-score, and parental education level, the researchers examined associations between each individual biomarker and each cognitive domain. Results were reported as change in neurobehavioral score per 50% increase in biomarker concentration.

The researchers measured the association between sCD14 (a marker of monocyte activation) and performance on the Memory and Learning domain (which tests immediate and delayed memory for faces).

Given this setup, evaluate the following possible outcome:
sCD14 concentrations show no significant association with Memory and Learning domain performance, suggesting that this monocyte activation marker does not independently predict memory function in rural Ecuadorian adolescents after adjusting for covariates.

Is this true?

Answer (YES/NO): YES